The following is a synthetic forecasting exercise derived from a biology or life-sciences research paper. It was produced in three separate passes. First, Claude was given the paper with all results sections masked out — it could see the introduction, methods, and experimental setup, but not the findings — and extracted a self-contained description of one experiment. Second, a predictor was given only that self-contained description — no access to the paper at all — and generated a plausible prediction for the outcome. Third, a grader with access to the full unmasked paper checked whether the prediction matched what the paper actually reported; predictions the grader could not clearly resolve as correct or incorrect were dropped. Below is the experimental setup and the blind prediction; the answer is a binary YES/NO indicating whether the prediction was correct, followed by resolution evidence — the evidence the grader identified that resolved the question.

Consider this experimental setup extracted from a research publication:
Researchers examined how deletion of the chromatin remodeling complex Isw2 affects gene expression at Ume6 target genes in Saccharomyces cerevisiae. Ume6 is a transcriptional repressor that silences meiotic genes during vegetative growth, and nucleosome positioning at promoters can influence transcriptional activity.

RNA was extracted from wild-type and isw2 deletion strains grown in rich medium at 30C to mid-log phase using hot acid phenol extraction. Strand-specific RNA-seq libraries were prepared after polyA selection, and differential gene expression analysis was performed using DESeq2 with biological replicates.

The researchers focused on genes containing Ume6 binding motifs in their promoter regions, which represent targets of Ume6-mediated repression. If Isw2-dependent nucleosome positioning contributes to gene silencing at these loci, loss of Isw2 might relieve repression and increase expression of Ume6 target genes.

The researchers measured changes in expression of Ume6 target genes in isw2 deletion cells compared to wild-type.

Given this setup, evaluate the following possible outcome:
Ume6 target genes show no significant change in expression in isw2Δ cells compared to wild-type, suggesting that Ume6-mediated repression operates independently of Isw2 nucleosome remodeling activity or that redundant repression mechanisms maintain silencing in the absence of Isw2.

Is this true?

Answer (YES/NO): NO